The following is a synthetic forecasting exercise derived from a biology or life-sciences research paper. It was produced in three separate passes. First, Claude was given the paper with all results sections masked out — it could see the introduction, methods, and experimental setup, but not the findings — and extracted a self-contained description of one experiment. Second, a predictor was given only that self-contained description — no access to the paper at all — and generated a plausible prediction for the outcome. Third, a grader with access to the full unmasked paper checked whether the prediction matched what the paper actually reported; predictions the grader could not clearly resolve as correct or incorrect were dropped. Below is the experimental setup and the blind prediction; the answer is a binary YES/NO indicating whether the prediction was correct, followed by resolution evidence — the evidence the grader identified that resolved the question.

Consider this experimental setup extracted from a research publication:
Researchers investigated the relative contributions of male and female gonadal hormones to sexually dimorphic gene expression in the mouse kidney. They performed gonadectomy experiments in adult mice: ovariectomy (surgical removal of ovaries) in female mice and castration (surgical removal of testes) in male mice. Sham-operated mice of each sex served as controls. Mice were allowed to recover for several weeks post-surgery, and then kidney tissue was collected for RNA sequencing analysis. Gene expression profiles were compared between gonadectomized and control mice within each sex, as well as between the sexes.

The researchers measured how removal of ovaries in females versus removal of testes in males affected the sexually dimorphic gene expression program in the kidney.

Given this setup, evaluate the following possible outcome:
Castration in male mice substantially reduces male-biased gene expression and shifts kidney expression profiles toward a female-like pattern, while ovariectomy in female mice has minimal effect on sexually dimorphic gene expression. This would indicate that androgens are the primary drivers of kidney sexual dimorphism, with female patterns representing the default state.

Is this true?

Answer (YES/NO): YES